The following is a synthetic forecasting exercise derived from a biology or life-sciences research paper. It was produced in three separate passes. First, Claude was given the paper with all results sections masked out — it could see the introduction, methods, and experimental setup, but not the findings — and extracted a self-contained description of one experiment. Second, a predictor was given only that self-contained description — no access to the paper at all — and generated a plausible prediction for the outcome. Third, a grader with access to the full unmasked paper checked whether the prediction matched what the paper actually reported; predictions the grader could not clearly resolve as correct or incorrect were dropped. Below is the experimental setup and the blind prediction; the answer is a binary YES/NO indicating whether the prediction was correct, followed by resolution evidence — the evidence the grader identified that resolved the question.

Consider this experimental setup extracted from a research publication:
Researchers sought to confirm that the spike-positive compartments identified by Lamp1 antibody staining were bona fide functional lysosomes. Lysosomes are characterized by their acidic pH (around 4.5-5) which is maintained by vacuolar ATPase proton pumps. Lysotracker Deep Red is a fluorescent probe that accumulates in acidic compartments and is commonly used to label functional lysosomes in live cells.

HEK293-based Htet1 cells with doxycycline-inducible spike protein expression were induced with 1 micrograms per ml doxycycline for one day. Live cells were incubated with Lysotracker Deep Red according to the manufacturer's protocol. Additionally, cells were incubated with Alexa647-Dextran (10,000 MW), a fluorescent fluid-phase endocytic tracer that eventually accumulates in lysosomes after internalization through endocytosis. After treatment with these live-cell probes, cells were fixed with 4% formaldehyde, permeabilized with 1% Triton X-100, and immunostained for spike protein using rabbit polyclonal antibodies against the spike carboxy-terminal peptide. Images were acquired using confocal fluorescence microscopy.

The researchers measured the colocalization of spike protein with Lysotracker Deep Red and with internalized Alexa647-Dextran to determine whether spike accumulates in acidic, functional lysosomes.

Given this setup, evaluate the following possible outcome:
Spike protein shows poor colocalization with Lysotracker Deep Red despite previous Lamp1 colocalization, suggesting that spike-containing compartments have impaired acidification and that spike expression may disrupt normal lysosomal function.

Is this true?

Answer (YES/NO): YES